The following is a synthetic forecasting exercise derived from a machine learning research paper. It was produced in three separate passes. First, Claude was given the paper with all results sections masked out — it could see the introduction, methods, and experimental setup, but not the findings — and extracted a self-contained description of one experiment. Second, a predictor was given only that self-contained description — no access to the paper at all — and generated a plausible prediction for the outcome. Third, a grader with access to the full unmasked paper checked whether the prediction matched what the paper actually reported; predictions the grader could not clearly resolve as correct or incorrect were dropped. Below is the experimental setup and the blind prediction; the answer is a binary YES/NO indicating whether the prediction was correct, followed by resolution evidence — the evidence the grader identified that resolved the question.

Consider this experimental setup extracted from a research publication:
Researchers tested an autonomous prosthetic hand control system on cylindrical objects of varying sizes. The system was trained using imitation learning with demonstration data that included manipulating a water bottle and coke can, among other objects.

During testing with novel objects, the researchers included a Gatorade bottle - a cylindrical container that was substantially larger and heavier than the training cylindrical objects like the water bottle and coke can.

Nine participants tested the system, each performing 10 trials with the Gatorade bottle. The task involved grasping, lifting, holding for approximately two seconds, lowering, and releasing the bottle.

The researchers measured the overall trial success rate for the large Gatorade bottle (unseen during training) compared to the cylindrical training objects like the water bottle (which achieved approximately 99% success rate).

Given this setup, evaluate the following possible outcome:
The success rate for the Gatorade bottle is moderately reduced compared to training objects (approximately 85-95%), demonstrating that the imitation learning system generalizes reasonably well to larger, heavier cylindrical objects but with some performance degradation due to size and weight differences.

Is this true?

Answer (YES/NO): YES